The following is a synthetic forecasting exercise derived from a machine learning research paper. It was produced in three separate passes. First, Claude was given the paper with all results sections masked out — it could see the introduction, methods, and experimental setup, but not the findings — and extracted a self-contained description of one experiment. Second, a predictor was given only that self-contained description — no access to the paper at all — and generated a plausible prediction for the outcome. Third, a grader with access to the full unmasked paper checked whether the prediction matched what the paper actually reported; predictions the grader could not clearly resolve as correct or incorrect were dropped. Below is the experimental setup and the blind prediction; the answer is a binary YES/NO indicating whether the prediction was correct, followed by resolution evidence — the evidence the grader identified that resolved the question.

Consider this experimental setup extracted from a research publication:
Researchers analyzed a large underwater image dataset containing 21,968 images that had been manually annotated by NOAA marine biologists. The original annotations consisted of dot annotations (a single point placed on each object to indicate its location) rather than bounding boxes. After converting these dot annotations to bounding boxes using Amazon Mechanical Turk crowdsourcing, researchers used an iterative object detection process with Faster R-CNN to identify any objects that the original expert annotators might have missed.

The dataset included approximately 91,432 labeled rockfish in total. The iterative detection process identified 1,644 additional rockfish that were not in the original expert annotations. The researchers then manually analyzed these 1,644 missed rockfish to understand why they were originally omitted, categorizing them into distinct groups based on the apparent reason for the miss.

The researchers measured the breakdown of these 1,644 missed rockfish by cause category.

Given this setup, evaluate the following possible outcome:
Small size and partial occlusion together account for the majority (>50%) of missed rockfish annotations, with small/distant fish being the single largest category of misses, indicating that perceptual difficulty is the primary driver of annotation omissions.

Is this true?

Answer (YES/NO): NO